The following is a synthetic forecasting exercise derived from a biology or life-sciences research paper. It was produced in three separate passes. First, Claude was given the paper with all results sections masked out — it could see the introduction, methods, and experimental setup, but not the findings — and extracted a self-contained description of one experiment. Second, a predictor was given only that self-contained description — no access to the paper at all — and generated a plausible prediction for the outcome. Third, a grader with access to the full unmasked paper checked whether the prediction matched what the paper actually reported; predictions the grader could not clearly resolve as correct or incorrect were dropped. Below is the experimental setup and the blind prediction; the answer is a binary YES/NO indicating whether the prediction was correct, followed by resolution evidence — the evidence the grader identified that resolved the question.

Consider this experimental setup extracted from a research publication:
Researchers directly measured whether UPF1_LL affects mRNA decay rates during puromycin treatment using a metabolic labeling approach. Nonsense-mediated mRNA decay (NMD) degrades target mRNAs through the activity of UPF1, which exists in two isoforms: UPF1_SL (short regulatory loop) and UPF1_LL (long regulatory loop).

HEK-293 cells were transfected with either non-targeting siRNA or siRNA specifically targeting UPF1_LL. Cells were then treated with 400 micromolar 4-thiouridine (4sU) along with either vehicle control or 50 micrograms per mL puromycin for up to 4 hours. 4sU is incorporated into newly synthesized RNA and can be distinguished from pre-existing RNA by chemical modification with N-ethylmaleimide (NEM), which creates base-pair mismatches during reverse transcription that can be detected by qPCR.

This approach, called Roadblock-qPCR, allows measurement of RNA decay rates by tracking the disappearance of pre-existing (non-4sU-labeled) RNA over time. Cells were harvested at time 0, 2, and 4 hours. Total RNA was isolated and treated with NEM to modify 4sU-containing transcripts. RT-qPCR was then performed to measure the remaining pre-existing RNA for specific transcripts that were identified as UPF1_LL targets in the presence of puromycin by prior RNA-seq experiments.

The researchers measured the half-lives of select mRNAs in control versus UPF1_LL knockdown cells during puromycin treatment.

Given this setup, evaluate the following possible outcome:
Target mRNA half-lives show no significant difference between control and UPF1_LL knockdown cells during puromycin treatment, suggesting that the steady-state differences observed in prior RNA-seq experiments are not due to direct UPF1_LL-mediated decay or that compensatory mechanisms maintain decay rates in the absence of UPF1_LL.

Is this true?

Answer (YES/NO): NO